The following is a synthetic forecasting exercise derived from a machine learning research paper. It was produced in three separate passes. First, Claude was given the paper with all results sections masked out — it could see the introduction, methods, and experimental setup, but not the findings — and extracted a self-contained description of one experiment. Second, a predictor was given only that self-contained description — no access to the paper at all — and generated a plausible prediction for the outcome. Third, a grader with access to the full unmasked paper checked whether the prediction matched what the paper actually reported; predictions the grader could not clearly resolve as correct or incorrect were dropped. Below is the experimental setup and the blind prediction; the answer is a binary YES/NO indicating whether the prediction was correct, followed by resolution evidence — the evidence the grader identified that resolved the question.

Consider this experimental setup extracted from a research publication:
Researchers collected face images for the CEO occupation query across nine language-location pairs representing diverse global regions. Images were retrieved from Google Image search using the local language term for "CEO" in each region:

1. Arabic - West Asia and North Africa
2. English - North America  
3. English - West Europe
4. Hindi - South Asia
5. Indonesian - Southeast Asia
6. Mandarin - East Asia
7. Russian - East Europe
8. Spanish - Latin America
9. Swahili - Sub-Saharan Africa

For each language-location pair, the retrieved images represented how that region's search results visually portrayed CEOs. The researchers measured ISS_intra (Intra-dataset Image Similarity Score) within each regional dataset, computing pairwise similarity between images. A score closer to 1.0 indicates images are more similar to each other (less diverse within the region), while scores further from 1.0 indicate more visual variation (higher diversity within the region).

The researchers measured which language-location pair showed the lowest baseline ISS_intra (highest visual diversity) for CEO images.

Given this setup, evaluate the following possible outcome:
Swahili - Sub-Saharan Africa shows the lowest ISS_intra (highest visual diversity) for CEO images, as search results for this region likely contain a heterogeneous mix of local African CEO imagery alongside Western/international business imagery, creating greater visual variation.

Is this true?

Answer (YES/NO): NO